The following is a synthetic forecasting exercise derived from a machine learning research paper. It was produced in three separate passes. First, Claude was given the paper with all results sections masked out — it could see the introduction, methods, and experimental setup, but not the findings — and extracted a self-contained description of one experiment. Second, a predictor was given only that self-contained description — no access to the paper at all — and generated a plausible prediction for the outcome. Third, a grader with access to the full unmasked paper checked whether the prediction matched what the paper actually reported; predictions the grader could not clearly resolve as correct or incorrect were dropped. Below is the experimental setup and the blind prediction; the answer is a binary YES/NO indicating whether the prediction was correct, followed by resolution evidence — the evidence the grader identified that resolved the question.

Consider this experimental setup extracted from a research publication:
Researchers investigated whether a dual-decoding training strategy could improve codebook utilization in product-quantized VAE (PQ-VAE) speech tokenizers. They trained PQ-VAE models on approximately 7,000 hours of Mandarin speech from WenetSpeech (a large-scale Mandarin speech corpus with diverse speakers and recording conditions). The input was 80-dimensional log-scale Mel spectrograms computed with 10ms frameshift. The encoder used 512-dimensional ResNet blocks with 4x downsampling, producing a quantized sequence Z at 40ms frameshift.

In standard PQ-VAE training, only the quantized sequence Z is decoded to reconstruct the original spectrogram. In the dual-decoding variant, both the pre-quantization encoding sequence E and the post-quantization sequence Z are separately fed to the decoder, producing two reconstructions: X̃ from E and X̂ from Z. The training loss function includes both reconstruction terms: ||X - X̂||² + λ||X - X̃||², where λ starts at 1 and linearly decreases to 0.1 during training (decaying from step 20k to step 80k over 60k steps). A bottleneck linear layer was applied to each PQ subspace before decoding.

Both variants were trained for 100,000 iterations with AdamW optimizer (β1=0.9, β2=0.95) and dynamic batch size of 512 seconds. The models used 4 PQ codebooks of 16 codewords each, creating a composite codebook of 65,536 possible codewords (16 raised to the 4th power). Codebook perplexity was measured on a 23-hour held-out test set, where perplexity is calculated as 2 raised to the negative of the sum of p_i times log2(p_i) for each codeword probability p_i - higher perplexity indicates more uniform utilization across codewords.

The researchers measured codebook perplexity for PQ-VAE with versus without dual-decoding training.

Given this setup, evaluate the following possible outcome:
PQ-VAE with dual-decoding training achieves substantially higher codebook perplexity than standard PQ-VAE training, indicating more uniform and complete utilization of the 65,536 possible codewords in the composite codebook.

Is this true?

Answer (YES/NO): YES